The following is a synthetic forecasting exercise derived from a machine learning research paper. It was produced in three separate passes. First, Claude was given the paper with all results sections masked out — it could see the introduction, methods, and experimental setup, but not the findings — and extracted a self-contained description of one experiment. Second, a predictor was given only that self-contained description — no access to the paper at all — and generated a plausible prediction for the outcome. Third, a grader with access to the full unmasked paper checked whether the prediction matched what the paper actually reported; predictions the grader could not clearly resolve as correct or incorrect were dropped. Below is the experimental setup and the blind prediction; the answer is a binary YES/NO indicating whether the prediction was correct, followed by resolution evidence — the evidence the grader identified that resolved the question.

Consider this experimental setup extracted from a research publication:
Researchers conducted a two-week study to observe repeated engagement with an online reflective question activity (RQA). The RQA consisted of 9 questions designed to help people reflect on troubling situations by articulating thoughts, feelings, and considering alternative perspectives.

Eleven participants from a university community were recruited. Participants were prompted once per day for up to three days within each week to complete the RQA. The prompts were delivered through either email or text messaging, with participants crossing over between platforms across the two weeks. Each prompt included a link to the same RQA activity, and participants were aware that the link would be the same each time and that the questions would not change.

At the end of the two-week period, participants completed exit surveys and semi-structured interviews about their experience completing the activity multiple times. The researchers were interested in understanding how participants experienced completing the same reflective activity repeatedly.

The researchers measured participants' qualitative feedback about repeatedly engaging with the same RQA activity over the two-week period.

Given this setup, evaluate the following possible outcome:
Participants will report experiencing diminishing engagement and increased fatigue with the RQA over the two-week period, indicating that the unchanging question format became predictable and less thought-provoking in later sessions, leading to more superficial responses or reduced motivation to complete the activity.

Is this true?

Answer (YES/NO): YES